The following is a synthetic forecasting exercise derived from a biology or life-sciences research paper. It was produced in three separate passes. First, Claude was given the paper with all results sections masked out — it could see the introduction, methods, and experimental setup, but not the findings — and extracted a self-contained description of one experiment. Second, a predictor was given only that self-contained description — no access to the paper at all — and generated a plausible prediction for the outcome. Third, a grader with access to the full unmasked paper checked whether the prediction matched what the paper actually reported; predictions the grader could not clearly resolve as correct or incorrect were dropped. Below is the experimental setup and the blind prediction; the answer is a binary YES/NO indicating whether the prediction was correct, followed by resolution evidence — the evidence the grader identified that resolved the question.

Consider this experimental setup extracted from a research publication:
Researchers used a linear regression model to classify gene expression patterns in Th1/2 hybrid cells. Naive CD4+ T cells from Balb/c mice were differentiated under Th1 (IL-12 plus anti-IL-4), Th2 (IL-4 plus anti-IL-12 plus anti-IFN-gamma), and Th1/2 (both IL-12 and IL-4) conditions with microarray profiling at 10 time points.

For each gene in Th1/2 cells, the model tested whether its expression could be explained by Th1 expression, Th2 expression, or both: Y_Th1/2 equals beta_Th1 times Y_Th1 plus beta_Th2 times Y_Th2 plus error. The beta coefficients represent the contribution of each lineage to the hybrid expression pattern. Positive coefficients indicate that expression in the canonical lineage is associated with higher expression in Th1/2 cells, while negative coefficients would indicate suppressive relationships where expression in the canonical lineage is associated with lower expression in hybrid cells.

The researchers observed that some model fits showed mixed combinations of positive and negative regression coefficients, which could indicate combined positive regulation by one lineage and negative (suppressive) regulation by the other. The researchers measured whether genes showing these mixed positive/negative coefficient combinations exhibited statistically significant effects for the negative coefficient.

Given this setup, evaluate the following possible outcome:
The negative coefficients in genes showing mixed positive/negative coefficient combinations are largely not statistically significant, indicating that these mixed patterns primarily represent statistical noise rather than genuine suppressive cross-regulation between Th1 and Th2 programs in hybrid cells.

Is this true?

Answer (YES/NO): YES